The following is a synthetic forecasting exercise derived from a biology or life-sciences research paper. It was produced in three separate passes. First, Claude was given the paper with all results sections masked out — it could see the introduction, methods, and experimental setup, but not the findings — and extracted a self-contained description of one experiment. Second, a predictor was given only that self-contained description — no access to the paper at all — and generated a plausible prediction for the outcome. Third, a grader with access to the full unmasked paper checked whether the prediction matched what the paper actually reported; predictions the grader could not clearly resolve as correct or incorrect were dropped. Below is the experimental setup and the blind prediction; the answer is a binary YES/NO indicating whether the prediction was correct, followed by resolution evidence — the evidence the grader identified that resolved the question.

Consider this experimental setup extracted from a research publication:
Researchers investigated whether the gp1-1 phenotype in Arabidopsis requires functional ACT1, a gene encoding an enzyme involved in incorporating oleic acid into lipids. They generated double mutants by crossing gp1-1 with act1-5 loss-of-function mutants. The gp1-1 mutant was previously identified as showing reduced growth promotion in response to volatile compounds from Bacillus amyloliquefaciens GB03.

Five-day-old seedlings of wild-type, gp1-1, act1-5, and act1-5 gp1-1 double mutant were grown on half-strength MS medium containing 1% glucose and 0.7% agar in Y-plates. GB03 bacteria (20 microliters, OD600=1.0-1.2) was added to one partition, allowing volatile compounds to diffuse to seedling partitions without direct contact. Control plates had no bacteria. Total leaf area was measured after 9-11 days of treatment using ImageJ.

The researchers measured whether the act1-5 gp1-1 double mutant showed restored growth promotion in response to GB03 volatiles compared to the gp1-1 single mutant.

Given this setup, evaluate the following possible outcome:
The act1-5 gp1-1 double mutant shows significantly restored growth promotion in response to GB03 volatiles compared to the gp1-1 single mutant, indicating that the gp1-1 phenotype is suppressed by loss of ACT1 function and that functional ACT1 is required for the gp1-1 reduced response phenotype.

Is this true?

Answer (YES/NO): YES